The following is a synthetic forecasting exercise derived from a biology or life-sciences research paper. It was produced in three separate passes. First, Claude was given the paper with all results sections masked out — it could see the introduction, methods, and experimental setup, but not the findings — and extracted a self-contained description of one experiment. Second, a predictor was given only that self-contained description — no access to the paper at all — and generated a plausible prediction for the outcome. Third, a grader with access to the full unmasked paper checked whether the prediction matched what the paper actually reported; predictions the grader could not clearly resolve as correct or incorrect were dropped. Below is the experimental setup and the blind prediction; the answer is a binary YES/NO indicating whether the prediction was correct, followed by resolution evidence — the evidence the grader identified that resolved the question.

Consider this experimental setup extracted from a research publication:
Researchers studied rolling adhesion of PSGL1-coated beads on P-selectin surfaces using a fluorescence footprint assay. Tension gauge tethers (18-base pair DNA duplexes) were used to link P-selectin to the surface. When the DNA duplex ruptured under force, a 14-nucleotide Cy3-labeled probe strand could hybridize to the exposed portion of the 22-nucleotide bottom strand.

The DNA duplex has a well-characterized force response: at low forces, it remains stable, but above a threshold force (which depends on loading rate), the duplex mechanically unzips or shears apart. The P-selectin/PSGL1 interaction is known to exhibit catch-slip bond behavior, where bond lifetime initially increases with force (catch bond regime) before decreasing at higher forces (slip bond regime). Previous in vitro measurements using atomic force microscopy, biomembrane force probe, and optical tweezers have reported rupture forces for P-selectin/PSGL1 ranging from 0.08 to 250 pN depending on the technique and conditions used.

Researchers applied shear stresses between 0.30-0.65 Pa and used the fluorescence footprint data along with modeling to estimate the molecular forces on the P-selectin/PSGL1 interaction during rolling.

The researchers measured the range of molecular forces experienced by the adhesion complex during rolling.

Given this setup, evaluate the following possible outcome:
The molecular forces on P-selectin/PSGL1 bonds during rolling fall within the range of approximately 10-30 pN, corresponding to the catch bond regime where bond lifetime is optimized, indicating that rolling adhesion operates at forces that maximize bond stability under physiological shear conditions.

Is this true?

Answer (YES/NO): NO